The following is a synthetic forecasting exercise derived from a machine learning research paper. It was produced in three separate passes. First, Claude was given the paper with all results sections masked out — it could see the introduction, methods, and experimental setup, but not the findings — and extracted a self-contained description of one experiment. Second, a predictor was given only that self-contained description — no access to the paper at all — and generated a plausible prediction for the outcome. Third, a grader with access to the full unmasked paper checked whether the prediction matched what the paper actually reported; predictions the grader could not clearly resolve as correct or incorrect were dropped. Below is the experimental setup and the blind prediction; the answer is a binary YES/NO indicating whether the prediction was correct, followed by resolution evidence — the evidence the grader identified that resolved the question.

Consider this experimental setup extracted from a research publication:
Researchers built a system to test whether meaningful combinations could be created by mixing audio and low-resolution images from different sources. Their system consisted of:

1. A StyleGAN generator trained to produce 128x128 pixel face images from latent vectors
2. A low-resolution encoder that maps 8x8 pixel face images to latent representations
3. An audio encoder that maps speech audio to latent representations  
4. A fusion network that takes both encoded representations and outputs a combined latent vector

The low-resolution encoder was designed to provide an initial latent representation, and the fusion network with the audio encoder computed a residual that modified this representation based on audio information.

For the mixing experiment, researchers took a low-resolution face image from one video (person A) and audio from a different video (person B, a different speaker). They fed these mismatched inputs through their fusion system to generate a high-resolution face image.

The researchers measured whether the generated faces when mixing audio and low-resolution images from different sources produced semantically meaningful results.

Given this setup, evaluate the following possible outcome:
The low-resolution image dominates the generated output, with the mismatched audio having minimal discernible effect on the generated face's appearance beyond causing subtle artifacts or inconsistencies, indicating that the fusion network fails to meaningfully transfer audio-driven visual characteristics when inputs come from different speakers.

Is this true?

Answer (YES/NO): NO